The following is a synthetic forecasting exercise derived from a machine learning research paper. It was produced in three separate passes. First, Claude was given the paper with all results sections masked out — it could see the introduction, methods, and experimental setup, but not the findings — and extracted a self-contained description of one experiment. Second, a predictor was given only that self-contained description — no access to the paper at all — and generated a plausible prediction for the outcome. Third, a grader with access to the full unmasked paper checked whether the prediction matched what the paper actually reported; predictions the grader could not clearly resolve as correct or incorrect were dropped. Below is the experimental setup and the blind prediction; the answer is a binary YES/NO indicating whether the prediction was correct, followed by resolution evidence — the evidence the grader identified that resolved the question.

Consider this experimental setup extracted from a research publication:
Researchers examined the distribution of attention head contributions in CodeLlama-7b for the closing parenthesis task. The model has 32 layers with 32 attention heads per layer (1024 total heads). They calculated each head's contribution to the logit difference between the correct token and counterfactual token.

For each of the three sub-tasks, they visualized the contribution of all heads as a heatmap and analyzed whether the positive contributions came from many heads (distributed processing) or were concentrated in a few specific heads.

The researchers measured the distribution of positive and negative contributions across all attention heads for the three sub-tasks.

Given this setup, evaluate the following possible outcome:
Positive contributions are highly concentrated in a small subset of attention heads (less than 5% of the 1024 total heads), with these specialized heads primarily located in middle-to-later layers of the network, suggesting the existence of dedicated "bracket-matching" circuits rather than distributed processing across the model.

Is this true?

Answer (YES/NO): NO